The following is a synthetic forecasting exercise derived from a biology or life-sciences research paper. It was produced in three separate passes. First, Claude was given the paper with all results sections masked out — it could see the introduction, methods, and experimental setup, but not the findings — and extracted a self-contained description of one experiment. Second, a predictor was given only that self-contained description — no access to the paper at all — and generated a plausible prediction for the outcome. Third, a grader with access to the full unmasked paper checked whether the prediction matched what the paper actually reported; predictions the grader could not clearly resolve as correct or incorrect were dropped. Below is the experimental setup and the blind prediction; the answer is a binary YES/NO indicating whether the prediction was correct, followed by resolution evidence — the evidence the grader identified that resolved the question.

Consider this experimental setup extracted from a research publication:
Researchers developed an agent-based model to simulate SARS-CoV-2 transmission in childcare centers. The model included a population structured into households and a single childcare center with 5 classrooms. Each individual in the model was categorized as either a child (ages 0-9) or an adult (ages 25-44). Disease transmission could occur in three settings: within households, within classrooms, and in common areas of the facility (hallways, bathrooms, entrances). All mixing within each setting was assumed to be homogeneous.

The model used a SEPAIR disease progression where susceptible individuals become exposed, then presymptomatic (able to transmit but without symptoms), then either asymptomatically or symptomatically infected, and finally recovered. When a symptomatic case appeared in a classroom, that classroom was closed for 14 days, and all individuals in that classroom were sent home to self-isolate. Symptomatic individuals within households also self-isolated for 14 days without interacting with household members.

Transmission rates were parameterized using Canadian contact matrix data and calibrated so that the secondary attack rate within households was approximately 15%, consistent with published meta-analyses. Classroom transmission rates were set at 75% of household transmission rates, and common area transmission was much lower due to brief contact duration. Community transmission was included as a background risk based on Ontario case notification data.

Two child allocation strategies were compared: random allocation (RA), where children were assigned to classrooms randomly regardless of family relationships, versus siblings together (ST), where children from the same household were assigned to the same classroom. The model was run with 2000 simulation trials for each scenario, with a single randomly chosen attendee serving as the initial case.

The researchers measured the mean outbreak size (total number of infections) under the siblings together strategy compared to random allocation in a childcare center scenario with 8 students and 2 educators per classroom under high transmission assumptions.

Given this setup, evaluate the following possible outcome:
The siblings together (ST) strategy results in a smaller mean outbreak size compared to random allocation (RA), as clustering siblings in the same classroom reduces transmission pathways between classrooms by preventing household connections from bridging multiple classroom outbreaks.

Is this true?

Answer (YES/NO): YES